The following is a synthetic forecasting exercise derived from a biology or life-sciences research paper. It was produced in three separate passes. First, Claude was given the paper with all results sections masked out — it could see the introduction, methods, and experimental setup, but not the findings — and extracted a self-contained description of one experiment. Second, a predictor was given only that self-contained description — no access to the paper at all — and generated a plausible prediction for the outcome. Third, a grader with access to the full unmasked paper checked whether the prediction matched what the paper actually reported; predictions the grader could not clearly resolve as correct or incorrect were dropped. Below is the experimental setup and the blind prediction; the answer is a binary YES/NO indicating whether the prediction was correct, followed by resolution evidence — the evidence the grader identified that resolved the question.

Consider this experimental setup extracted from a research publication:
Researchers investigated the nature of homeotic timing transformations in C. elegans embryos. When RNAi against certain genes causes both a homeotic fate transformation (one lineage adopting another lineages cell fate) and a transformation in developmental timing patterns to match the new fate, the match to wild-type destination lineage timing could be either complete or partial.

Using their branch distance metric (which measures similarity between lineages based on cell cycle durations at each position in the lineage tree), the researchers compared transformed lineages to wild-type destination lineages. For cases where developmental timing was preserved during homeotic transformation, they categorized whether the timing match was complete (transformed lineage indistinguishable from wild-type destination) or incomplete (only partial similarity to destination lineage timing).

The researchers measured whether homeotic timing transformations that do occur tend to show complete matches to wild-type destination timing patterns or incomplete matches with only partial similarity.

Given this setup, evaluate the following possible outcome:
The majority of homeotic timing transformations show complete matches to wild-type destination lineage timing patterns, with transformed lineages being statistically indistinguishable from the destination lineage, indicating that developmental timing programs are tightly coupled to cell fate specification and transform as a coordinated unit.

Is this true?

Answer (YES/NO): YES